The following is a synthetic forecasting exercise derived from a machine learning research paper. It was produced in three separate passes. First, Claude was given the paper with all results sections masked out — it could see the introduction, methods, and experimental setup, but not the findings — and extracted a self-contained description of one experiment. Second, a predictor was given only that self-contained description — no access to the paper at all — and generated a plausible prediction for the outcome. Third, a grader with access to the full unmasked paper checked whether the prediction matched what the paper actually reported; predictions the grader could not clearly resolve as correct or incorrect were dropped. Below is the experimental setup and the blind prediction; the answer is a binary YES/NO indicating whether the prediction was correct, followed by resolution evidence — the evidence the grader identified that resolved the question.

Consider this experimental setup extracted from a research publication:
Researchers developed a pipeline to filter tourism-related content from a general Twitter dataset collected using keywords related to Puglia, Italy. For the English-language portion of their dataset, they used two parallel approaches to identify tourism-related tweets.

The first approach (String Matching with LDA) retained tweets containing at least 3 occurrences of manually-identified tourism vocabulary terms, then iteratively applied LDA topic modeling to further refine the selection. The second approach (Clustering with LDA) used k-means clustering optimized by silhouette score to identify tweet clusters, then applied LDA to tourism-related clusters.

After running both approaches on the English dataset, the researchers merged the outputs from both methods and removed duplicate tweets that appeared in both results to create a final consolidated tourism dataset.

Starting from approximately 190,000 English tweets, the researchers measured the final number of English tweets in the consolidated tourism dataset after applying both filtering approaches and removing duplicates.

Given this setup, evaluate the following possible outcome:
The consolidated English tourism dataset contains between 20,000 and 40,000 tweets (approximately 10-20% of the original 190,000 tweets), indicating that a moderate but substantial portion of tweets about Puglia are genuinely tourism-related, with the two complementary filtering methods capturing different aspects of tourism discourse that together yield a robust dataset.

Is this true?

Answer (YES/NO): NO